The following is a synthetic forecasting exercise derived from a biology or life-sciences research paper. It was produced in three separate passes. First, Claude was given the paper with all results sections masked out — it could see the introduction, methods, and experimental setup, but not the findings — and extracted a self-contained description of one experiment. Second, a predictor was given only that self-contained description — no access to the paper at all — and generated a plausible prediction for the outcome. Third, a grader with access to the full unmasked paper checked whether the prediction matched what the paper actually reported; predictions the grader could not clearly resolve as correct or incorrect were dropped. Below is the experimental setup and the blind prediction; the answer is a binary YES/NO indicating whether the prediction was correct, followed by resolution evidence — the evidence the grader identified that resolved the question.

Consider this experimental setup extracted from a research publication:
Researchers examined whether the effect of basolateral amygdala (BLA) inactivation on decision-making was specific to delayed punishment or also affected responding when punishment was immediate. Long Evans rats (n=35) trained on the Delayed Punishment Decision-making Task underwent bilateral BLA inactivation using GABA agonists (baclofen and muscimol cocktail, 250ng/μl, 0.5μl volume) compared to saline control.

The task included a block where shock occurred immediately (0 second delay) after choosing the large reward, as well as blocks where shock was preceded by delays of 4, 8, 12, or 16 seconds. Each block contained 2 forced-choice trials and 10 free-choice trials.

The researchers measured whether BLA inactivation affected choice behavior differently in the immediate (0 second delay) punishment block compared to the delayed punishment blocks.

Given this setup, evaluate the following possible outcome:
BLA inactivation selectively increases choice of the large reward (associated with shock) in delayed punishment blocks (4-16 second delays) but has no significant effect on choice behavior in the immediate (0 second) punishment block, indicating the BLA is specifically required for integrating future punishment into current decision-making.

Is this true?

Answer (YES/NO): NO